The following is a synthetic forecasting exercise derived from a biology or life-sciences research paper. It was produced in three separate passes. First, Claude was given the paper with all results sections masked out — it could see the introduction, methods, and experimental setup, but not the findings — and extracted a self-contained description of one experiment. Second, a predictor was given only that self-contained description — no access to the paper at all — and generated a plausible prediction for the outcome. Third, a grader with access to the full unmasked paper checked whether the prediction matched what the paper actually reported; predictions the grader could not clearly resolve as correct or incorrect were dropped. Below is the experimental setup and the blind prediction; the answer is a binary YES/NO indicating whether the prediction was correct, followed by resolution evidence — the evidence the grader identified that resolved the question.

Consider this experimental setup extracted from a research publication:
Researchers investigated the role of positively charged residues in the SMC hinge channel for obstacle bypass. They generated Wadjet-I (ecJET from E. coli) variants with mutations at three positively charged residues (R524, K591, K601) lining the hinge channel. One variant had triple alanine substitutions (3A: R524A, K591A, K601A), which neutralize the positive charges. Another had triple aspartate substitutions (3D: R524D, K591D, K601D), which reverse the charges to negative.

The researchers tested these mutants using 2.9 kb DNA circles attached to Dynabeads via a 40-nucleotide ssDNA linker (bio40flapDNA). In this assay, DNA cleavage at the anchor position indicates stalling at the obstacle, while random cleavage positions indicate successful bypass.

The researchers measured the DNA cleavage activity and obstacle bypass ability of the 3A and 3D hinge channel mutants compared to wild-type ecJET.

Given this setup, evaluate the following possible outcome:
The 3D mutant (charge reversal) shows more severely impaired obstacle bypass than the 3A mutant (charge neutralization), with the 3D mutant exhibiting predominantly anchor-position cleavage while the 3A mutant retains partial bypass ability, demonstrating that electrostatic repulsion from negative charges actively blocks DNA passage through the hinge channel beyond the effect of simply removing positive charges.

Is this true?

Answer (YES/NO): YES